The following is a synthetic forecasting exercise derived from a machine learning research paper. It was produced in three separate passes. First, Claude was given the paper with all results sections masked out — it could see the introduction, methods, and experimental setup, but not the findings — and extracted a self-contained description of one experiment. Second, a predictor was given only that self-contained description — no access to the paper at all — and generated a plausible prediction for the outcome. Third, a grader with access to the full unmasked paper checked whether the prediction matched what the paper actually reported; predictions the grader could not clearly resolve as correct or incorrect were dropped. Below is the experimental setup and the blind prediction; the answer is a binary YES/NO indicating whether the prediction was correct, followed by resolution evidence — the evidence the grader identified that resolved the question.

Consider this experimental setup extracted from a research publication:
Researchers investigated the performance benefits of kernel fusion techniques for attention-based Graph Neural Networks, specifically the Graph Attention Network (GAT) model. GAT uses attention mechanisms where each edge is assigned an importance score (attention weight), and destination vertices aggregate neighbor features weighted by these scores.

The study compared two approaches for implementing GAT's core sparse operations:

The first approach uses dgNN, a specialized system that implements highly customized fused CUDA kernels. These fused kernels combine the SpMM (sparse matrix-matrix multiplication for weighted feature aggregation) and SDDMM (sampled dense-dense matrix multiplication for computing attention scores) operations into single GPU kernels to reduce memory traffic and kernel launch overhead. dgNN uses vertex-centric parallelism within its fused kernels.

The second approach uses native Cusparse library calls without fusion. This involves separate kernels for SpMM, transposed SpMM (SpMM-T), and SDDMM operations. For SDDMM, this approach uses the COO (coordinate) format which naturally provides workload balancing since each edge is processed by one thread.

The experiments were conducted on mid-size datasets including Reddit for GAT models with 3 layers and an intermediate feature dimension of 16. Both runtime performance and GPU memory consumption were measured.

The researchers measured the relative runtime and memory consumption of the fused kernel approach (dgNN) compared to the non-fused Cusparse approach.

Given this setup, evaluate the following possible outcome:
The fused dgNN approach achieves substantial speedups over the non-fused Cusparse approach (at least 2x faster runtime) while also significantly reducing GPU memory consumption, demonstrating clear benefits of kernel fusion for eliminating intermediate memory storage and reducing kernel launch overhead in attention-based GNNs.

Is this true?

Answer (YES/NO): NO